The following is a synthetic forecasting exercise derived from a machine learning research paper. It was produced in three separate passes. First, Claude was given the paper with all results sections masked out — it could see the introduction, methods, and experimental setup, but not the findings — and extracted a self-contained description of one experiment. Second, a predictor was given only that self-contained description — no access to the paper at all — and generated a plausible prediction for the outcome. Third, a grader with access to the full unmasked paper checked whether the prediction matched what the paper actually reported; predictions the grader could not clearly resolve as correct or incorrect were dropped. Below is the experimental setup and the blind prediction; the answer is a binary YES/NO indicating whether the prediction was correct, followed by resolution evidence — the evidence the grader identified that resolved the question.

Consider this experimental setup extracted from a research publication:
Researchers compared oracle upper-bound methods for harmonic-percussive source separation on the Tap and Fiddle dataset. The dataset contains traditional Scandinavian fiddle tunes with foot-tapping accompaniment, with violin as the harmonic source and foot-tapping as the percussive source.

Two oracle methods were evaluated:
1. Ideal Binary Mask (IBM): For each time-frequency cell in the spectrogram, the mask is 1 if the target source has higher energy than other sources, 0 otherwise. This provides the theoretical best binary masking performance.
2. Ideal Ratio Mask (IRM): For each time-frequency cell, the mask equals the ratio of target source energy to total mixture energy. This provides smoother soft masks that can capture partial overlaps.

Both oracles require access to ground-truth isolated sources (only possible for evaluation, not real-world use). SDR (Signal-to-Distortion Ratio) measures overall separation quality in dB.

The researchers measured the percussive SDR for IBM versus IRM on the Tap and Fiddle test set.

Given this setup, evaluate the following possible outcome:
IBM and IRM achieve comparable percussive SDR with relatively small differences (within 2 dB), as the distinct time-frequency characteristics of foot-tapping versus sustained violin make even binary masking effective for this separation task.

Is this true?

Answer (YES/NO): YES